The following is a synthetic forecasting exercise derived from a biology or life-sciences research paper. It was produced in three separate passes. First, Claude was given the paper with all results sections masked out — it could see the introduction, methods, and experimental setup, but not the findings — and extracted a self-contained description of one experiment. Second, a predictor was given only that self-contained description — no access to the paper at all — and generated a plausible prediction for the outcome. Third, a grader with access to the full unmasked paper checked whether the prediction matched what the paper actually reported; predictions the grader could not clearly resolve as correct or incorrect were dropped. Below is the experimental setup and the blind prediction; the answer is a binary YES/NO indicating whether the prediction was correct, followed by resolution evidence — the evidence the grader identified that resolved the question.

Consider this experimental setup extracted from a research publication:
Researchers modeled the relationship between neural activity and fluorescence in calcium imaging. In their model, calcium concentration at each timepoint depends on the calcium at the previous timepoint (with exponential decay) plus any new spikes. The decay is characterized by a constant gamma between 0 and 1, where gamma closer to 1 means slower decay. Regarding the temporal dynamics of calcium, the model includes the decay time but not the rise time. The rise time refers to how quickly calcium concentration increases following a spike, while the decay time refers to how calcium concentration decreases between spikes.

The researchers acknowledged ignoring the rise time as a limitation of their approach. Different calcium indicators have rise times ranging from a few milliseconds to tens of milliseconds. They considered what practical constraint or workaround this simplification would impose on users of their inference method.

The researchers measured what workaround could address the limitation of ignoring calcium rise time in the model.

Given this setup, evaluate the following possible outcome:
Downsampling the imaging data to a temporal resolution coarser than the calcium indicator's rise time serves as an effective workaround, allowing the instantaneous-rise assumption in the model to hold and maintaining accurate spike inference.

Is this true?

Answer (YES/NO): YES